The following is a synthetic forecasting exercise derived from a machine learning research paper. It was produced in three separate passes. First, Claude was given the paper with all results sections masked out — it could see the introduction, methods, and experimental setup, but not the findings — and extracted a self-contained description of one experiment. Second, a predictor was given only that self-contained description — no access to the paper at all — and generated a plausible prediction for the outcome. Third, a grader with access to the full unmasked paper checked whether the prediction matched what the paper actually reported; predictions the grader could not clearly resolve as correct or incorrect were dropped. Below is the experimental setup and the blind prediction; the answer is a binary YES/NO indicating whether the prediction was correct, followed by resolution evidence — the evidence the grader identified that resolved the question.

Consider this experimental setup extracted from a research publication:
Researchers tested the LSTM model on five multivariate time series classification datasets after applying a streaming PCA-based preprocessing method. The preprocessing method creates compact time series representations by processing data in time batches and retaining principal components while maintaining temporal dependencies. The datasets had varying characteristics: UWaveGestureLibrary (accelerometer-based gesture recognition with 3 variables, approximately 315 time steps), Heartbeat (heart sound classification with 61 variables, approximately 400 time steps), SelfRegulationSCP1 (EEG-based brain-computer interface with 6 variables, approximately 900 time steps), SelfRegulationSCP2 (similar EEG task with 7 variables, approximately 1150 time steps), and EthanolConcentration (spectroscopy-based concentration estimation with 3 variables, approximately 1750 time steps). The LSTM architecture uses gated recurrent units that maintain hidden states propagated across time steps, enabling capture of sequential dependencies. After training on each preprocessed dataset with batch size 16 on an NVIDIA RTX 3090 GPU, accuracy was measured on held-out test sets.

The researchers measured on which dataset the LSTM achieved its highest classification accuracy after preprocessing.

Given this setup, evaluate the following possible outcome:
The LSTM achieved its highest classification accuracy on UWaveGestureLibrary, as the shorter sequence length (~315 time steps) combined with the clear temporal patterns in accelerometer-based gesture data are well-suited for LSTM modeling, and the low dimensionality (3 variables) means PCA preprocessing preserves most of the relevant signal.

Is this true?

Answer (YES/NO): NO